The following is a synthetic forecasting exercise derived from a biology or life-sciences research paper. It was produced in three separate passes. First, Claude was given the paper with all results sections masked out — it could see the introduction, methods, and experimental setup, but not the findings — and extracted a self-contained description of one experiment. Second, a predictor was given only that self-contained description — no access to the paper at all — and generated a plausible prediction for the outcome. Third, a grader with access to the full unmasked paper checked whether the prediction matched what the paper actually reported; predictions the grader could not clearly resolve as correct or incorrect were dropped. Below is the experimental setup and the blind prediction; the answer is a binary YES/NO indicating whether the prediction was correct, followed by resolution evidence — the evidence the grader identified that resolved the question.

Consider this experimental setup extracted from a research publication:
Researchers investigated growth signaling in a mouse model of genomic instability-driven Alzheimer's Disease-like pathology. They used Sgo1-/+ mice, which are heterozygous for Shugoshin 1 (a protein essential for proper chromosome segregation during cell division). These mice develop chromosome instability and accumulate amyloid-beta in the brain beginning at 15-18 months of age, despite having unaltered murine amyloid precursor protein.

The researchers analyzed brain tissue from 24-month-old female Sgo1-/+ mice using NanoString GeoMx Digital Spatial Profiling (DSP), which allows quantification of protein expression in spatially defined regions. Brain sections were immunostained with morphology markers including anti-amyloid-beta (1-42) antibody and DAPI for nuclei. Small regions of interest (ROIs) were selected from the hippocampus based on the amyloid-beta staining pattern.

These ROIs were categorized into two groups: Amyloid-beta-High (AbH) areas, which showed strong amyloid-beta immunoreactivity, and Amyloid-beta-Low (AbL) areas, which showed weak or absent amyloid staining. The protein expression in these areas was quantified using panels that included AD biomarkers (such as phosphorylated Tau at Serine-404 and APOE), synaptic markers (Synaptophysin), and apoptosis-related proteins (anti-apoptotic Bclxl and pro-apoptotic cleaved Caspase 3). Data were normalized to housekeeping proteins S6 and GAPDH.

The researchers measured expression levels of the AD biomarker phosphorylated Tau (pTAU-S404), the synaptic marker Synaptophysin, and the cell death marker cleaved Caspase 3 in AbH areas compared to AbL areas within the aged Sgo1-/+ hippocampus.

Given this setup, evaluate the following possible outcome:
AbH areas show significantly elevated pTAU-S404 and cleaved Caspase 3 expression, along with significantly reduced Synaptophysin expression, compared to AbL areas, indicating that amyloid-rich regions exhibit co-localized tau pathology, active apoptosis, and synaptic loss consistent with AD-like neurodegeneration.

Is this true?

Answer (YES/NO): YES